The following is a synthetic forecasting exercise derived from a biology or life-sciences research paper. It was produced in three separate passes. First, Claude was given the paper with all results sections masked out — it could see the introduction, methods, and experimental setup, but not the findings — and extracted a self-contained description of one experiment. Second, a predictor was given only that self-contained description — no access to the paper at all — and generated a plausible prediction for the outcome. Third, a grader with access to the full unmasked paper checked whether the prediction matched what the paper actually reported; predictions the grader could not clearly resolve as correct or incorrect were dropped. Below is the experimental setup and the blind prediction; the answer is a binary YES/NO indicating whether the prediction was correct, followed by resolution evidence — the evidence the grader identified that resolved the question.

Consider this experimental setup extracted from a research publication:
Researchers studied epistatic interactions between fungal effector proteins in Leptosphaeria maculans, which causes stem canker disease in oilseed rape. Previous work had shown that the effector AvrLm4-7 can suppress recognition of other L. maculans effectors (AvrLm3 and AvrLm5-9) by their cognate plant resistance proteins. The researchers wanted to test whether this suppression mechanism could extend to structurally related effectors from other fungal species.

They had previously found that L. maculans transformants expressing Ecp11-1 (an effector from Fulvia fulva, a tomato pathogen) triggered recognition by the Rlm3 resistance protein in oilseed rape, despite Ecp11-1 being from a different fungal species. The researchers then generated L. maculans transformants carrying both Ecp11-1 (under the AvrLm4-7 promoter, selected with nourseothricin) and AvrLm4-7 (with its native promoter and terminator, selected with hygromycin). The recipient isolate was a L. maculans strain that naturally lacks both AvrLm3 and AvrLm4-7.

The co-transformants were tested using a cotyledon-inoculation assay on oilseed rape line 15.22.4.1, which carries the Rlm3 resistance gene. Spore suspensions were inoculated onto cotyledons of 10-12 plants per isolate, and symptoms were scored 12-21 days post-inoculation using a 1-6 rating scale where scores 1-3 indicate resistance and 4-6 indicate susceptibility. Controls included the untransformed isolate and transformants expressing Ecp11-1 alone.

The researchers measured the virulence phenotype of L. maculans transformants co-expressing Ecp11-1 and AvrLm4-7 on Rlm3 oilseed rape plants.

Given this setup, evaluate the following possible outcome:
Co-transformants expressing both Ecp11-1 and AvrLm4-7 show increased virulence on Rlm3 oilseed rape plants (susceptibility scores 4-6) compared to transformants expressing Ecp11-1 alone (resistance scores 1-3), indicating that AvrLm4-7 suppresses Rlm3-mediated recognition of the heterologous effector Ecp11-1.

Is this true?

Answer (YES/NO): YES